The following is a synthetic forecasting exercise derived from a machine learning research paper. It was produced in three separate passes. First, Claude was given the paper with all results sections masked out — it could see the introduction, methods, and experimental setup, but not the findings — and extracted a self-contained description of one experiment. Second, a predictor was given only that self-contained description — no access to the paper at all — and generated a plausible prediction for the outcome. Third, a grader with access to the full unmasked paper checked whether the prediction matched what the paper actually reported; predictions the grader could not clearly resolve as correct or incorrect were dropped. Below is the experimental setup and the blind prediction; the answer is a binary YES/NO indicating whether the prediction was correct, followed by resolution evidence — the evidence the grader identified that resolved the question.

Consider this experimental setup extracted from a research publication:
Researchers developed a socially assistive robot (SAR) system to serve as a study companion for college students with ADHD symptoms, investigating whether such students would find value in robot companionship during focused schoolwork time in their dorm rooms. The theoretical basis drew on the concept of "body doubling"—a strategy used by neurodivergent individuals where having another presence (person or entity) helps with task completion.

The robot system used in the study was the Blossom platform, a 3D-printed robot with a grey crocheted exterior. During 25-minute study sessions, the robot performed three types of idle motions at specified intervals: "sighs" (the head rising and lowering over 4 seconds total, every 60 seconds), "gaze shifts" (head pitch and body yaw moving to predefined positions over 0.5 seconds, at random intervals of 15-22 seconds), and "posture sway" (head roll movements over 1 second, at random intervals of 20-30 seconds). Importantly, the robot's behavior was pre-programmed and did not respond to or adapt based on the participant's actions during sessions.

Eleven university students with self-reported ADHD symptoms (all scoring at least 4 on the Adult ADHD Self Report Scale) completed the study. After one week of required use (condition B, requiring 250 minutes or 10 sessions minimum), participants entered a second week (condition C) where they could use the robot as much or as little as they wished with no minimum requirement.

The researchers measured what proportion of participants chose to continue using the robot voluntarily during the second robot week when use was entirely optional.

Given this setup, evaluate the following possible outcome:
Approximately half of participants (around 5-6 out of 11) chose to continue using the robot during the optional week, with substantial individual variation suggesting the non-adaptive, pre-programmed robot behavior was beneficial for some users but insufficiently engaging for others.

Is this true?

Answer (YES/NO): NO